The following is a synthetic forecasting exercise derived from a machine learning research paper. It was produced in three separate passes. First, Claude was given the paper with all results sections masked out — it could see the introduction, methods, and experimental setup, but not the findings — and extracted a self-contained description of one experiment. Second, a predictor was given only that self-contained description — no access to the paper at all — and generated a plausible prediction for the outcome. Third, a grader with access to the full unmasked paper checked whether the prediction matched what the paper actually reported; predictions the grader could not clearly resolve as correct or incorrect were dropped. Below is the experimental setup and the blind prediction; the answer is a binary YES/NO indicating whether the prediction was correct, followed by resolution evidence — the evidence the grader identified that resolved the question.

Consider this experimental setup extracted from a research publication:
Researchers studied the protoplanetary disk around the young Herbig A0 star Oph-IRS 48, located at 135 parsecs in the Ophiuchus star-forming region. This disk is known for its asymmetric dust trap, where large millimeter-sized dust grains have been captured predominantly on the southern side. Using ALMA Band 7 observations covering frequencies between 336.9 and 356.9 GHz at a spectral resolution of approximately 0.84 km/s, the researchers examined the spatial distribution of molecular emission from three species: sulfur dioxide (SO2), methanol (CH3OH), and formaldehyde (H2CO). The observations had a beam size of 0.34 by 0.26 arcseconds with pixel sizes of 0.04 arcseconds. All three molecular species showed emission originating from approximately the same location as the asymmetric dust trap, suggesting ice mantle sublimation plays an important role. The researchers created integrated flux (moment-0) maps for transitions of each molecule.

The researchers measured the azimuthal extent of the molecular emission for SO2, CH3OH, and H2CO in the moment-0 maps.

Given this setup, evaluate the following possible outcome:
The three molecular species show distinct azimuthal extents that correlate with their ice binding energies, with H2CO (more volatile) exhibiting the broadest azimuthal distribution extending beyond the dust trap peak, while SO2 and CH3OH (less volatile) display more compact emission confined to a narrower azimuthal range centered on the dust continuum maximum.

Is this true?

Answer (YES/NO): NO